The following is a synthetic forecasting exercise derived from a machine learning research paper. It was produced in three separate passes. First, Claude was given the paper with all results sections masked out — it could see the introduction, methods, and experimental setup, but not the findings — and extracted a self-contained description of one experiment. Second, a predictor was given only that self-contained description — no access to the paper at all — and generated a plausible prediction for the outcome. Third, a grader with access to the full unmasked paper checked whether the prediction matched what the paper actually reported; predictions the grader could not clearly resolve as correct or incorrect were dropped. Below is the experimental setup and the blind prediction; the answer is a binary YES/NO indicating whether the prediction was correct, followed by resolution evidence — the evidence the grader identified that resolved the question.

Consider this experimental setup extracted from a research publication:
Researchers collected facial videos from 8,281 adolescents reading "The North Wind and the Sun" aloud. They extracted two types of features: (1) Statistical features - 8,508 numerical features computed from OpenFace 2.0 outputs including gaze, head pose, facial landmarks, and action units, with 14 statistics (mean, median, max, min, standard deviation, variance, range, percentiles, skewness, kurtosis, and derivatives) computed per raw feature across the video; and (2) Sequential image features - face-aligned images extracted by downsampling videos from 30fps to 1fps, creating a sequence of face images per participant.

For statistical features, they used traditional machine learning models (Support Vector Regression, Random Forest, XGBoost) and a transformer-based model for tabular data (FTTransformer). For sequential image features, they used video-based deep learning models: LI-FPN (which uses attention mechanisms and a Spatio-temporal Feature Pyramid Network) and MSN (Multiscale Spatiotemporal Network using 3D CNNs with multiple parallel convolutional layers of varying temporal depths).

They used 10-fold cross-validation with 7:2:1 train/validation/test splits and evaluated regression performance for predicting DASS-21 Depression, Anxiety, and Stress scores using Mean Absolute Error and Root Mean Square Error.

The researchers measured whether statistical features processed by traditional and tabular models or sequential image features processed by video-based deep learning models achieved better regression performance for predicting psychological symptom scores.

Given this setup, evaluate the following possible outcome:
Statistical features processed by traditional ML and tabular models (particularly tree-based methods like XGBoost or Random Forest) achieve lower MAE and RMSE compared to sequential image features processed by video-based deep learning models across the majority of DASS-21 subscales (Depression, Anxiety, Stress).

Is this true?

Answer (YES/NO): NO